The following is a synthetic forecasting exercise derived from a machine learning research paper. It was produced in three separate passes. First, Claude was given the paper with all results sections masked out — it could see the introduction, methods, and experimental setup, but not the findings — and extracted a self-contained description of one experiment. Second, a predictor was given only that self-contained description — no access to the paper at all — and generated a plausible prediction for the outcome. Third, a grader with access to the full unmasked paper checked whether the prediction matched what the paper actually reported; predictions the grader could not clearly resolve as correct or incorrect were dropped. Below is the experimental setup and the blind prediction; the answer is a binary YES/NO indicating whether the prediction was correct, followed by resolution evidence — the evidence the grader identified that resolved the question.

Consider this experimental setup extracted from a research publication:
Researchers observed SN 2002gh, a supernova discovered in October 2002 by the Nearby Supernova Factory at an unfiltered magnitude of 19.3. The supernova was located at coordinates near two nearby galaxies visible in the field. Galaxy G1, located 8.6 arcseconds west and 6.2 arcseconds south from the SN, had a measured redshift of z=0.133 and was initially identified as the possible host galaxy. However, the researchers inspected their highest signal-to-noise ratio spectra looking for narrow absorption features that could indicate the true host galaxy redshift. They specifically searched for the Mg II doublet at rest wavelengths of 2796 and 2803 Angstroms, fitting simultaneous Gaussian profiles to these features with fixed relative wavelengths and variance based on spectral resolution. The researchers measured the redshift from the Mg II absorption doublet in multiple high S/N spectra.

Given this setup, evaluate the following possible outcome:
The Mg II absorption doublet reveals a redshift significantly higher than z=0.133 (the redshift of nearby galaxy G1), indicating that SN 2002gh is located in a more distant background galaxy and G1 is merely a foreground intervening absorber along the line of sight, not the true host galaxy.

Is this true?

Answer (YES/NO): NO